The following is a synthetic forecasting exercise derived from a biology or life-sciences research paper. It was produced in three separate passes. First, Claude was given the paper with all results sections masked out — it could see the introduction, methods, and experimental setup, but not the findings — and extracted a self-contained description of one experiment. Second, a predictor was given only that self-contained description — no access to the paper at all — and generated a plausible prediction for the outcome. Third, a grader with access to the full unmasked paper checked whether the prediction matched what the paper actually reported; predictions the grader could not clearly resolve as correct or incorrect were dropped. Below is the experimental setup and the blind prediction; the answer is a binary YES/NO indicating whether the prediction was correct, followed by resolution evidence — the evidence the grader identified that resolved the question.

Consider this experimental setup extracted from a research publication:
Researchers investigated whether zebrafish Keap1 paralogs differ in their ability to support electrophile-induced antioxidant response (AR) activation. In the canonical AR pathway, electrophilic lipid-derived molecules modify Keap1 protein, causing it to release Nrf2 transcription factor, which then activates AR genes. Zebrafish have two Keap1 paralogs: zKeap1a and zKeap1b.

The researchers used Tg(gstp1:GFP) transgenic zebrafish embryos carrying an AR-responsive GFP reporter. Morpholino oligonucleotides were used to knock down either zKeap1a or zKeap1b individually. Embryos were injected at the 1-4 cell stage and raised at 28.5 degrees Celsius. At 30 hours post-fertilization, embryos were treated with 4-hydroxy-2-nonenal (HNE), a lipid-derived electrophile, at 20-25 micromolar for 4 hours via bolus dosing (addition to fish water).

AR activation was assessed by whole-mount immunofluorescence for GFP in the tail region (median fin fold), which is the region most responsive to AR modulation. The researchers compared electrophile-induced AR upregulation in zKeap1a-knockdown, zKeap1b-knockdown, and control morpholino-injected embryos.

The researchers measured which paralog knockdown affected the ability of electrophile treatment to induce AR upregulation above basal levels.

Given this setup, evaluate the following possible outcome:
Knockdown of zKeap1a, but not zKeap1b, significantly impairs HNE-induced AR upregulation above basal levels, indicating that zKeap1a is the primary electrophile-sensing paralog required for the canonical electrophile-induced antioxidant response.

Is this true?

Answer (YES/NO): NO